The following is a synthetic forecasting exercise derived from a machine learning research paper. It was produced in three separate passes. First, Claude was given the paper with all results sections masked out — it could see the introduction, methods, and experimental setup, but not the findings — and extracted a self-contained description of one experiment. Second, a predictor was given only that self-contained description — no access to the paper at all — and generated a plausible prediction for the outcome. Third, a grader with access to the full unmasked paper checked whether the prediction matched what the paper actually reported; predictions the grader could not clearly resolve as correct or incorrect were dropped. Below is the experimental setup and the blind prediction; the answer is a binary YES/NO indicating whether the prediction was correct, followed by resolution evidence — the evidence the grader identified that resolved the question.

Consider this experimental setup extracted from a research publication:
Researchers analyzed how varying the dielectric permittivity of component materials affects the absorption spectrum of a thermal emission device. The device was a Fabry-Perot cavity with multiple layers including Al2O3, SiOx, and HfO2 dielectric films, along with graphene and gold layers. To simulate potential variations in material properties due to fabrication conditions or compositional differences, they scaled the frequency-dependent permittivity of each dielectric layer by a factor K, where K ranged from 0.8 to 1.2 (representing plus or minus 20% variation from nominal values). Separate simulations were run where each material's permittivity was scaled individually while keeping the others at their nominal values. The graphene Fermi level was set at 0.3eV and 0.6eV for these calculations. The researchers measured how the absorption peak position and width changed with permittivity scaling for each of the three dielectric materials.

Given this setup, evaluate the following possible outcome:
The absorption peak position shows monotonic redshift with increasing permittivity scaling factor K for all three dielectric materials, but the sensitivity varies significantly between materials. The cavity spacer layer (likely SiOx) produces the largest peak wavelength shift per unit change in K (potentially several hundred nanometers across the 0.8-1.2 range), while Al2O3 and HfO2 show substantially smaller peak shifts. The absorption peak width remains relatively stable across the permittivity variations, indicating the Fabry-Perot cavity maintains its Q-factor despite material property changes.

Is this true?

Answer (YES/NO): NO